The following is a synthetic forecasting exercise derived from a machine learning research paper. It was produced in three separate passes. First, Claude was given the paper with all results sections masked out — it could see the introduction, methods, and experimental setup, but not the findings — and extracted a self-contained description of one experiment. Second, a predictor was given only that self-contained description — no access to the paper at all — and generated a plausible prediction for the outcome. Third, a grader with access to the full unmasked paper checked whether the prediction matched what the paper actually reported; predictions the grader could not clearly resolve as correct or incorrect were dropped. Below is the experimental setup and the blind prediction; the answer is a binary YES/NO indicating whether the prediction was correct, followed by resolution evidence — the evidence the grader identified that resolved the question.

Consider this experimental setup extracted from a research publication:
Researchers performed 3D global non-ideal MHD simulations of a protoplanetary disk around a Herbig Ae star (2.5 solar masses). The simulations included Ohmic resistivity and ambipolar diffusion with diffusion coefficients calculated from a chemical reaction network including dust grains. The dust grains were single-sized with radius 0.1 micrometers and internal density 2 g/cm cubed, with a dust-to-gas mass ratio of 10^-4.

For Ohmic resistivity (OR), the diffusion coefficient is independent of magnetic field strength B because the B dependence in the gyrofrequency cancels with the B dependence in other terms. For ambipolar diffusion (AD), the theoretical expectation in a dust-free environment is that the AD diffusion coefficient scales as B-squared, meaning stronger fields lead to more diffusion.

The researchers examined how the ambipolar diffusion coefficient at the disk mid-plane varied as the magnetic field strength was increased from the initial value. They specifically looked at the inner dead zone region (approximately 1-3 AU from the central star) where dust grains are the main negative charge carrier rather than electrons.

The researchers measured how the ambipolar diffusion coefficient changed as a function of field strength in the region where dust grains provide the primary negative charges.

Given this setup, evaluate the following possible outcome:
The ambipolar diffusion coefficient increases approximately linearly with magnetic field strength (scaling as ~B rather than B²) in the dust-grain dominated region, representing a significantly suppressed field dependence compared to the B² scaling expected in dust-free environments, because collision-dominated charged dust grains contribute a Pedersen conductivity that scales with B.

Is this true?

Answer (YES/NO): NO